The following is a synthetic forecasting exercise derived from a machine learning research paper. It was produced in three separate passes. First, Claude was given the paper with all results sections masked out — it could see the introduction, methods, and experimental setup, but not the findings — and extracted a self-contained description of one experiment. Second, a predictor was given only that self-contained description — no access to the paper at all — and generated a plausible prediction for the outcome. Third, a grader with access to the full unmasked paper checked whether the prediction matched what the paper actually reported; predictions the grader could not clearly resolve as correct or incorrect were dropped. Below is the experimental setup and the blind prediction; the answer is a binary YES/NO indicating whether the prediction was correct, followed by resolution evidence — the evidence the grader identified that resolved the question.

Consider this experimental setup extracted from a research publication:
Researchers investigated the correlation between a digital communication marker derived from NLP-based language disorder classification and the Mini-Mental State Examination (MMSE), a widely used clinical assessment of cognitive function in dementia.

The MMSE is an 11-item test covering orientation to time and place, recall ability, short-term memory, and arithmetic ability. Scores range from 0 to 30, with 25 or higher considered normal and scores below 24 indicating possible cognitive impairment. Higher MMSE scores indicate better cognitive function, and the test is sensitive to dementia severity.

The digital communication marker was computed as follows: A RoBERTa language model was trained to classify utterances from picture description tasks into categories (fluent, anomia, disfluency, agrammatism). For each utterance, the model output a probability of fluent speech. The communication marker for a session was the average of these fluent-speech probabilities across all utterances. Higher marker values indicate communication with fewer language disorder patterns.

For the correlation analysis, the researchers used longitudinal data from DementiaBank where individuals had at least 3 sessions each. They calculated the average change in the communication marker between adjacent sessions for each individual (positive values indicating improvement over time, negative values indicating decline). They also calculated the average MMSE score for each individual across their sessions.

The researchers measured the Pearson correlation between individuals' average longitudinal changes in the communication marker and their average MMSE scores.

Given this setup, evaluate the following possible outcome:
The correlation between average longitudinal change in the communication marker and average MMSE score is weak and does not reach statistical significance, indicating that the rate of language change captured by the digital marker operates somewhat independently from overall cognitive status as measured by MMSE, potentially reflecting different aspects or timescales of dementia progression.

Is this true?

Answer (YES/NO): NO